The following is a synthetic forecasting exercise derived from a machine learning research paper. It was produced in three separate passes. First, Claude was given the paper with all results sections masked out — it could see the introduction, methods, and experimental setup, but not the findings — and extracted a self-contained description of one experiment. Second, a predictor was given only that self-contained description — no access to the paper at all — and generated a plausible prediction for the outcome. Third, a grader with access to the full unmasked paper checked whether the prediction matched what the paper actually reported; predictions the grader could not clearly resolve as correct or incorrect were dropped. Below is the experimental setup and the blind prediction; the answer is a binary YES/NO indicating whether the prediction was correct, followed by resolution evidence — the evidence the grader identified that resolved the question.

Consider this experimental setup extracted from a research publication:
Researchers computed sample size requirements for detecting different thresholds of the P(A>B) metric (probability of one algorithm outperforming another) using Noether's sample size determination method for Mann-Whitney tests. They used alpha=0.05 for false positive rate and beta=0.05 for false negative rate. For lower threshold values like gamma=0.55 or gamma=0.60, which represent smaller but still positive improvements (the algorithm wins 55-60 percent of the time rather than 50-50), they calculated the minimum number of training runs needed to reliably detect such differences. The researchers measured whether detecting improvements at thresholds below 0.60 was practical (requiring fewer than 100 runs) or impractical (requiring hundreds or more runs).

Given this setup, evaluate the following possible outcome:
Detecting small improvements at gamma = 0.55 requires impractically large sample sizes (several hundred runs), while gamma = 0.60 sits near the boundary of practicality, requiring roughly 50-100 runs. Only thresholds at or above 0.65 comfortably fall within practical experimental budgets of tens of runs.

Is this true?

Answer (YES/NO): NO